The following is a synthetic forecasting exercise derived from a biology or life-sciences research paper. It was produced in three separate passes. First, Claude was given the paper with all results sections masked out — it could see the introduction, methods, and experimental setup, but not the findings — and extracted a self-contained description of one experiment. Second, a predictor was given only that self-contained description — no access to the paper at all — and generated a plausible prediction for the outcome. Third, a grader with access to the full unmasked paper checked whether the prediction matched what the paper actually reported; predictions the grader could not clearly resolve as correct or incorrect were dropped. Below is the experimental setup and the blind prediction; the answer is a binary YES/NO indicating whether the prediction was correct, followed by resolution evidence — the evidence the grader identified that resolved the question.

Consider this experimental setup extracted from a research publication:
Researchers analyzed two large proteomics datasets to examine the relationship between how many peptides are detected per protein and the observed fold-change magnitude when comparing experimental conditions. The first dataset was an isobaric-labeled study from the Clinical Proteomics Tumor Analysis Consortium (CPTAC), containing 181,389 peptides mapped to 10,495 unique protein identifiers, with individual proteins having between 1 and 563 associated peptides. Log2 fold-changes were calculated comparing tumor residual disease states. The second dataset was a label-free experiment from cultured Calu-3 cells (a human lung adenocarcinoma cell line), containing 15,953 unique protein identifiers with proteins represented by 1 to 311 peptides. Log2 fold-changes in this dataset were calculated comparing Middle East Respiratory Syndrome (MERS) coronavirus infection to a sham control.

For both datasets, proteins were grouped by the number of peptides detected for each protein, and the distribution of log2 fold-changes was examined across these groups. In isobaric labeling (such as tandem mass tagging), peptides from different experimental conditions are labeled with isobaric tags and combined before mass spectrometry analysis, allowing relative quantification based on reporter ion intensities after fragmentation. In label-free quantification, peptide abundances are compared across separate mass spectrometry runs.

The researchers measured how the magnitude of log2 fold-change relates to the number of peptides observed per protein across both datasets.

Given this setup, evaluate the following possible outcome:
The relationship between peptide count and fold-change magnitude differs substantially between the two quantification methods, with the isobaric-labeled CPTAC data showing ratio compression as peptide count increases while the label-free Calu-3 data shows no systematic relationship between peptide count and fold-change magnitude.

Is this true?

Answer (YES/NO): NO